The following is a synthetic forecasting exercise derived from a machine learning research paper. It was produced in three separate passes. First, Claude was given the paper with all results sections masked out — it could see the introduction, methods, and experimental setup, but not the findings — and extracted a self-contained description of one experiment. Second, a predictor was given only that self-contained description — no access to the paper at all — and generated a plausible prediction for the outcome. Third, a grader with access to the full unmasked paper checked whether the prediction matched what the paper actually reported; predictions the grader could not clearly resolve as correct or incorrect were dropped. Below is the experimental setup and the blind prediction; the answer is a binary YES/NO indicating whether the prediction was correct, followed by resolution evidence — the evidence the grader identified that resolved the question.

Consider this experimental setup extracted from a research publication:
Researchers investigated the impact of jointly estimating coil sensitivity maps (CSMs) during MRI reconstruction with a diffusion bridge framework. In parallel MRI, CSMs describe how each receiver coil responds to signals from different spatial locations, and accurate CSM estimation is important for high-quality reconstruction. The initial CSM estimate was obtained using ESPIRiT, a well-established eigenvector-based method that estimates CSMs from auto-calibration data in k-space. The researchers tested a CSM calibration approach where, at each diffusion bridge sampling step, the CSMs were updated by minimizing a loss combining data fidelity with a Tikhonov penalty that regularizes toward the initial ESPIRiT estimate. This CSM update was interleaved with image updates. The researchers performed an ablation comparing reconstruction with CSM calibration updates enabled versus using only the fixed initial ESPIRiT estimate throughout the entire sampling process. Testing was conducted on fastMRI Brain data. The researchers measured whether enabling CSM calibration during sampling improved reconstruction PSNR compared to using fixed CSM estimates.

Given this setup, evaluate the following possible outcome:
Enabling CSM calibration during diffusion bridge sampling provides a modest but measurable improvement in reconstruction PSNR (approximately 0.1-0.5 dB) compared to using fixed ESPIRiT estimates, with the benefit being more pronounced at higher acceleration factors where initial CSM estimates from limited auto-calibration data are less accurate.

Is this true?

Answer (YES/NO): YES